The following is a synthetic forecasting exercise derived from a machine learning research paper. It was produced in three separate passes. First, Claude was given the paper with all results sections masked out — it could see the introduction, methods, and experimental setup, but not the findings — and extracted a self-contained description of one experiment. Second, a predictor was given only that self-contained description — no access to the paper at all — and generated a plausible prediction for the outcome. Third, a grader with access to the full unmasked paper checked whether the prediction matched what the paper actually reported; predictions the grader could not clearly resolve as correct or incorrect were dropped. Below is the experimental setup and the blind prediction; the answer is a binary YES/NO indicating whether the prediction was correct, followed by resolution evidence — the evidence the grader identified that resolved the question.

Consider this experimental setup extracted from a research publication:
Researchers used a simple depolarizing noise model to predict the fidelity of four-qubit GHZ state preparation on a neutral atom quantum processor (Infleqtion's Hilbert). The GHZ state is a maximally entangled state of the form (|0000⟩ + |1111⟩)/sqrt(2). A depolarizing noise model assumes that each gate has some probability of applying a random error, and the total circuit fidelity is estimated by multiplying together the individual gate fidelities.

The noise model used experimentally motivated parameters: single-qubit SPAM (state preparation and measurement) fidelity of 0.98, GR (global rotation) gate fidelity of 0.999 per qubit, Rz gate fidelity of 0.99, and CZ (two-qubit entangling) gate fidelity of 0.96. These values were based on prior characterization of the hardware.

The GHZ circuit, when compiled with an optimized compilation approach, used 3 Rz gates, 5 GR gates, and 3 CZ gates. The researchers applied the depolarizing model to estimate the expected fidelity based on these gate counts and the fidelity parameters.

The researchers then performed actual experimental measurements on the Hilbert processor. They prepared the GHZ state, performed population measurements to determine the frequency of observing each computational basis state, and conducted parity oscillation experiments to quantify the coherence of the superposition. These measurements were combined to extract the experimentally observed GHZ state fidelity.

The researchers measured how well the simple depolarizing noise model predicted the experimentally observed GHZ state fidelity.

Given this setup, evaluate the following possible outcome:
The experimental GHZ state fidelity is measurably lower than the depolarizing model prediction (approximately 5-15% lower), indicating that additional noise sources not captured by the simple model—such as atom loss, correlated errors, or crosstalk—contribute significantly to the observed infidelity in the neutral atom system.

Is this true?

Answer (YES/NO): NO